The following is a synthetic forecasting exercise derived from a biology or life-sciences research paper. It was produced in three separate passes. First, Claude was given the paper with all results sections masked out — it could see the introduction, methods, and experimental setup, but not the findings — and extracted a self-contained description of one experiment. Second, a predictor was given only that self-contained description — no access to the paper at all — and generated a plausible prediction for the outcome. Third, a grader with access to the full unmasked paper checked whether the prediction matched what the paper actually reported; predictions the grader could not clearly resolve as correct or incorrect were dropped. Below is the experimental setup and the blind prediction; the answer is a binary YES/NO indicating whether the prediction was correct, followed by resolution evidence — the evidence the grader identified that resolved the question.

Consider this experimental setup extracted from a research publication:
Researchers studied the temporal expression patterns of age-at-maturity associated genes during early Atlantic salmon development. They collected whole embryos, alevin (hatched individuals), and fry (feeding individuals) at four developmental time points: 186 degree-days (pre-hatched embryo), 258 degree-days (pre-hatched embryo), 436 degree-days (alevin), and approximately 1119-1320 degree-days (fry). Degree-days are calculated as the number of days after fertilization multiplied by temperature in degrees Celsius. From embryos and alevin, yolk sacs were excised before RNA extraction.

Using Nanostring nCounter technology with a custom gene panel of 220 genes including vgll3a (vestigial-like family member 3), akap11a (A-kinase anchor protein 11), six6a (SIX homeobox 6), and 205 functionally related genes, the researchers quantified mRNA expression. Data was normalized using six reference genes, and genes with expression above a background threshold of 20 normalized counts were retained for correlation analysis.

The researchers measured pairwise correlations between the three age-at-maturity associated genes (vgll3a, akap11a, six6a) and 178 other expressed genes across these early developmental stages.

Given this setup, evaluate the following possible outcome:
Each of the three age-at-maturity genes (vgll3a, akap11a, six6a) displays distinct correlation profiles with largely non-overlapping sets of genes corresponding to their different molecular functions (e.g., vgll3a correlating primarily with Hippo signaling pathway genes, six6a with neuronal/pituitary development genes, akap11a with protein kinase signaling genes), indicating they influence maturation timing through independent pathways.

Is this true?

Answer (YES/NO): NO